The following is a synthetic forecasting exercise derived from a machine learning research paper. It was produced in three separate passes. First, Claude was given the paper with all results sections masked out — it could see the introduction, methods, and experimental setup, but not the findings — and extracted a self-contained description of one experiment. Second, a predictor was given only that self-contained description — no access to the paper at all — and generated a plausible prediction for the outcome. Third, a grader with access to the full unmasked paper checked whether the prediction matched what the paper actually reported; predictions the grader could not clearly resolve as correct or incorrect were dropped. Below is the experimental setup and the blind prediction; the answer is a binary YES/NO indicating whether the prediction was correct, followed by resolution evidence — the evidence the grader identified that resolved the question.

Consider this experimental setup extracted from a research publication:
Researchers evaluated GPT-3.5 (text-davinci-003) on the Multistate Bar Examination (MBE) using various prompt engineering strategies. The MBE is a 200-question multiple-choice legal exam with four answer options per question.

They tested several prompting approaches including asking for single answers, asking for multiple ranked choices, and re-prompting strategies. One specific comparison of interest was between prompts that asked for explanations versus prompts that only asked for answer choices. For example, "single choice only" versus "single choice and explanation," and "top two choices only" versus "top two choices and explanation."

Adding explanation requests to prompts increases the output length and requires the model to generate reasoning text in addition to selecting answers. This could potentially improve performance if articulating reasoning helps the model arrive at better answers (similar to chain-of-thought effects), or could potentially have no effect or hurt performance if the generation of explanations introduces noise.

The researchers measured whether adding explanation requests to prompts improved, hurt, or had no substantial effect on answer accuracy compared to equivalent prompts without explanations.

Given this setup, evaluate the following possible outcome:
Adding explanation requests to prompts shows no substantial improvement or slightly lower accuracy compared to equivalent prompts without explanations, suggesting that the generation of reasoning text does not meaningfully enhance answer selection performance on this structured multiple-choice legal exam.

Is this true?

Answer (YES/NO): YES